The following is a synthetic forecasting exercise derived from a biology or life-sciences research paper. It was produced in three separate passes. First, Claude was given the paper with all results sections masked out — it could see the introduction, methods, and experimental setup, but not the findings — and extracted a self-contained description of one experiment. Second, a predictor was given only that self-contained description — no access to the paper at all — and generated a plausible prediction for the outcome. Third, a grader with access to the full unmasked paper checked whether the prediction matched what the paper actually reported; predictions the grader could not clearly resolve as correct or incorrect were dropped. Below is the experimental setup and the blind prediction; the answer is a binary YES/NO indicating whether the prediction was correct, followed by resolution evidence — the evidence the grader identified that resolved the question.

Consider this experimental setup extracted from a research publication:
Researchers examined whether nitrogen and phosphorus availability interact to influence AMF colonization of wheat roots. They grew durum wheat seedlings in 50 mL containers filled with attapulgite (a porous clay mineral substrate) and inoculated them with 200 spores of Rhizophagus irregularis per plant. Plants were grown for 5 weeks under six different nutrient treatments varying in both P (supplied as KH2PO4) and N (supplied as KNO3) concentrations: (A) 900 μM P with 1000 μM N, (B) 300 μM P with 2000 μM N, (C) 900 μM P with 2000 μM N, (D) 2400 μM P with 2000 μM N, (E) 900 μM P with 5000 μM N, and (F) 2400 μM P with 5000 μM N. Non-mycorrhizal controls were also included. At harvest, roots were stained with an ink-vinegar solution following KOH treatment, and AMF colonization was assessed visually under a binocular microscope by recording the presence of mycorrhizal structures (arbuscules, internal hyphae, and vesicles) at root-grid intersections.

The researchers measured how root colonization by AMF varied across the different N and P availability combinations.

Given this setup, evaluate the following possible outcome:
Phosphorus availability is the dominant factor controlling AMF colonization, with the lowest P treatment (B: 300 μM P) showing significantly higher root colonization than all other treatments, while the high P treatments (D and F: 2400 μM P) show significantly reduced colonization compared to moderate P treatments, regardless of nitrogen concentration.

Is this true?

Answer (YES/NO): NO